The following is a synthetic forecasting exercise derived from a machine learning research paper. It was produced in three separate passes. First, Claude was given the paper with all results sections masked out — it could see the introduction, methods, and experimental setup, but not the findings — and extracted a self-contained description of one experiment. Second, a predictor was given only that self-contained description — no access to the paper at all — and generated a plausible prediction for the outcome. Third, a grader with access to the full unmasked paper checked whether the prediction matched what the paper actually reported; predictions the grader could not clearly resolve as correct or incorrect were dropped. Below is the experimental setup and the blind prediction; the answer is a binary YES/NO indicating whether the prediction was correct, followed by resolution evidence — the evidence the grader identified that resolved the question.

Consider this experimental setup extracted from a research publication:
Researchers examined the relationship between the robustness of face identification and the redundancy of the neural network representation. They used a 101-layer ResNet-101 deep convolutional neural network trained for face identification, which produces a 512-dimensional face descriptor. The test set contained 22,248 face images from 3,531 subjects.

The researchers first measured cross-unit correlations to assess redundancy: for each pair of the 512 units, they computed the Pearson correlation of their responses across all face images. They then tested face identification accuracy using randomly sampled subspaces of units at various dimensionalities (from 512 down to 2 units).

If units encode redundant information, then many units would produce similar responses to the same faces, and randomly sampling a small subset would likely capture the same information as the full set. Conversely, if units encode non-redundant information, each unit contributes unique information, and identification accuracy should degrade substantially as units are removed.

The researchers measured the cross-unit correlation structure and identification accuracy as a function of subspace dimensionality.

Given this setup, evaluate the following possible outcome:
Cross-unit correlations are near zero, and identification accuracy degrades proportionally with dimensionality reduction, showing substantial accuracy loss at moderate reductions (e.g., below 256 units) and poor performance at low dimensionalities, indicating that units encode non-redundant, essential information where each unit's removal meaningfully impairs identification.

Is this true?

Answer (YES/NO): NO